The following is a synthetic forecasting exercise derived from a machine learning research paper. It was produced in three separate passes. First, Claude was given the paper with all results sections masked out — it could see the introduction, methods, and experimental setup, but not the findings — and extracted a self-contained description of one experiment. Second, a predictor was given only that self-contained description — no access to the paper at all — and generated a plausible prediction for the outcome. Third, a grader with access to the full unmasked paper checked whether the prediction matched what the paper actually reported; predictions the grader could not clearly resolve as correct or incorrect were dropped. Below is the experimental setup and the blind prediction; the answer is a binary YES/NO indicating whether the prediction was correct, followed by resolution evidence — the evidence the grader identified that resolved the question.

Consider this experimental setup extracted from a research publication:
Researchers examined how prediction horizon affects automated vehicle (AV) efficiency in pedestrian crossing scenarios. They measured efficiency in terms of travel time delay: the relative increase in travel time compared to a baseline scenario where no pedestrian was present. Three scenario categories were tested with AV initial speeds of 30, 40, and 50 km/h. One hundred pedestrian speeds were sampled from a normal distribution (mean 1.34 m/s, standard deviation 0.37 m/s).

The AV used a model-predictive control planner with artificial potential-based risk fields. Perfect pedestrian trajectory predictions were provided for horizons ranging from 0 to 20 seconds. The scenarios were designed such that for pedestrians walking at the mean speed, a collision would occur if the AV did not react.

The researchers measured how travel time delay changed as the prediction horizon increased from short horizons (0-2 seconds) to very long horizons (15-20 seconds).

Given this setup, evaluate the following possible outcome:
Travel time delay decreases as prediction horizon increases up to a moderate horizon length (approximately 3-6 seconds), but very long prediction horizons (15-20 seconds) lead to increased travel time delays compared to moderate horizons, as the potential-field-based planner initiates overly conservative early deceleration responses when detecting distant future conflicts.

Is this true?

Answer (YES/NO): NO